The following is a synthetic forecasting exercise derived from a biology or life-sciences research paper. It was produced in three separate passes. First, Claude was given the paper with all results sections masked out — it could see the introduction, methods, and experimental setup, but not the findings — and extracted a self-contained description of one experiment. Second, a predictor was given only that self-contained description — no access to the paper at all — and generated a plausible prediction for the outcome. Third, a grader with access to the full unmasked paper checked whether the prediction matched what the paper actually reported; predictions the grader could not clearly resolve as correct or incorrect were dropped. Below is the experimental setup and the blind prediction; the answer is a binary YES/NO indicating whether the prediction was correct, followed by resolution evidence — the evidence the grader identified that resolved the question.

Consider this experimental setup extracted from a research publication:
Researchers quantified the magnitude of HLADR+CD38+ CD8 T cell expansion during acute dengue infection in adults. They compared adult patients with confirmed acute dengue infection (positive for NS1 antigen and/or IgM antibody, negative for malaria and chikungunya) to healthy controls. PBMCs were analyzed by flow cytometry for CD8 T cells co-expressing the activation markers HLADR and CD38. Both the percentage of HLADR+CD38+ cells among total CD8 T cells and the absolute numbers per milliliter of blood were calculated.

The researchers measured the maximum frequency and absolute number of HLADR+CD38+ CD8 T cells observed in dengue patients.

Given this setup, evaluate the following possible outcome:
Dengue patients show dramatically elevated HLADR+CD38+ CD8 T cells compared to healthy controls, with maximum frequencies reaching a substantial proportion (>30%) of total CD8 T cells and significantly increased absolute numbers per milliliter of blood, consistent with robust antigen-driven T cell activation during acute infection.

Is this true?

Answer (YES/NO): YES